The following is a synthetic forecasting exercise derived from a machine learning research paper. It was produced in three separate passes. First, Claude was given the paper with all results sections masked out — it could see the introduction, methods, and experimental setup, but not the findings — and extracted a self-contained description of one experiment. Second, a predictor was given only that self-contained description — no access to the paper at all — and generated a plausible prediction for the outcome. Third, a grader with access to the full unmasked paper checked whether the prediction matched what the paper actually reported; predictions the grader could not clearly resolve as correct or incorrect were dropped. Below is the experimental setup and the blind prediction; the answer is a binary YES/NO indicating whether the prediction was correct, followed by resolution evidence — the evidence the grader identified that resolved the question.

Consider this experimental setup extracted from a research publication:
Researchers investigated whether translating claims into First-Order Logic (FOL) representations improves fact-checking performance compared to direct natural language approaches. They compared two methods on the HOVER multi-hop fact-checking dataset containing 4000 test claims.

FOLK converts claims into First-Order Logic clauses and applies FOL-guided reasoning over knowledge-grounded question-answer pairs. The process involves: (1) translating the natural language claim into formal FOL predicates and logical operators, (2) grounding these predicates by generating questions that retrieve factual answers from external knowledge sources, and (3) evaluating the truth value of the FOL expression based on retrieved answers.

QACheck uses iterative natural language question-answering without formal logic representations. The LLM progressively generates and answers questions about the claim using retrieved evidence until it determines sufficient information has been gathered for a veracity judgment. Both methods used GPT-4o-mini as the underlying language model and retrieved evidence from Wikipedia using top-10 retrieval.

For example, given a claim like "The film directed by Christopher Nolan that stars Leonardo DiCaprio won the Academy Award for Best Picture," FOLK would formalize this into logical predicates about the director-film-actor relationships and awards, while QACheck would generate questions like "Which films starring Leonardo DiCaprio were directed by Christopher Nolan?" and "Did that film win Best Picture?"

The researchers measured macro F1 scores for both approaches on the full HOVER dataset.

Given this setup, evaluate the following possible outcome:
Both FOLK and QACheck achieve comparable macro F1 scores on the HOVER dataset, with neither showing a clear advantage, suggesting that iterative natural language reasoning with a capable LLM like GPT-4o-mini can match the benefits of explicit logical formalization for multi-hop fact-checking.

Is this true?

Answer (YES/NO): NO